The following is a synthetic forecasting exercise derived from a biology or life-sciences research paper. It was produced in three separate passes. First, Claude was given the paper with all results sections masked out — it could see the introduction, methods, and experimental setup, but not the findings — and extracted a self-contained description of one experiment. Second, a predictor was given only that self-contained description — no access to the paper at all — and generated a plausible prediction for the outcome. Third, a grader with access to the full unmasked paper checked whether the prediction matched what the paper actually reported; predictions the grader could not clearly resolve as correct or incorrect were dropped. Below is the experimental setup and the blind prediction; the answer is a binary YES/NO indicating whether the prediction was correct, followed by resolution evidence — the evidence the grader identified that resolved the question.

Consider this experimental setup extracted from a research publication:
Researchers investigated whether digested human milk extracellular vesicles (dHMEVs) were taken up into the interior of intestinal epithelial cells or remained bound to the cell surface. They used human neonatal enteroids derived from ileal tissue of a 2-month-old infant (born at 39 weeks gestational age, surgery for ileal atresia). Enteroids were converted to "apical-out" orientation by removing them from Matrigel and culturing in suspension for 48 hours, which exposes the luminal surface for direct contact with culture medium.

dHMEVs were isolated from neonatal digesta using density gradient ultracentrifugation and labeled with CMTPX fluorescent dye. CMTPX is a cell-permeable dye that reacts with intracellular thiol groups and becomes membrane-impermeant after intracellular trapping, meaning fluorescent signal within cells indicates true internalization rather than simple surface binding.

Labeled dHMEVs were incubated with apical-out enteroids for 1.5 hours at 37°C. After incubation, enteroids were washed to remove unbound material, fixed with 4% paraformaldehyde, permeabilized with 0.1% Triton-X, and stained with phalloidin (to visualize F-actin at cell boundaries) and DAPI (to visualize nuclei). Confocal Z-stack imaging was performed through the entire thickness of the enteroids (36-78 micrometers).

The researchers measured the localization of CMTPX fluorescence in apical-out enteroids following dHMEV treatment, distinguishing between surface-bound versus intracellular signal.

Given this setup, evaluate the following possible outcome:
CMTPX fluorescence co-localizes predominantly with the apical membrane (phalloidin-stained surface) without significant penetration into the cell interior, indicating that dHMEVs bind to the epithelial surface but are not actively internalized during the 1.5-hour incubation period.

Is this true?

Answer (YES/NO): NO